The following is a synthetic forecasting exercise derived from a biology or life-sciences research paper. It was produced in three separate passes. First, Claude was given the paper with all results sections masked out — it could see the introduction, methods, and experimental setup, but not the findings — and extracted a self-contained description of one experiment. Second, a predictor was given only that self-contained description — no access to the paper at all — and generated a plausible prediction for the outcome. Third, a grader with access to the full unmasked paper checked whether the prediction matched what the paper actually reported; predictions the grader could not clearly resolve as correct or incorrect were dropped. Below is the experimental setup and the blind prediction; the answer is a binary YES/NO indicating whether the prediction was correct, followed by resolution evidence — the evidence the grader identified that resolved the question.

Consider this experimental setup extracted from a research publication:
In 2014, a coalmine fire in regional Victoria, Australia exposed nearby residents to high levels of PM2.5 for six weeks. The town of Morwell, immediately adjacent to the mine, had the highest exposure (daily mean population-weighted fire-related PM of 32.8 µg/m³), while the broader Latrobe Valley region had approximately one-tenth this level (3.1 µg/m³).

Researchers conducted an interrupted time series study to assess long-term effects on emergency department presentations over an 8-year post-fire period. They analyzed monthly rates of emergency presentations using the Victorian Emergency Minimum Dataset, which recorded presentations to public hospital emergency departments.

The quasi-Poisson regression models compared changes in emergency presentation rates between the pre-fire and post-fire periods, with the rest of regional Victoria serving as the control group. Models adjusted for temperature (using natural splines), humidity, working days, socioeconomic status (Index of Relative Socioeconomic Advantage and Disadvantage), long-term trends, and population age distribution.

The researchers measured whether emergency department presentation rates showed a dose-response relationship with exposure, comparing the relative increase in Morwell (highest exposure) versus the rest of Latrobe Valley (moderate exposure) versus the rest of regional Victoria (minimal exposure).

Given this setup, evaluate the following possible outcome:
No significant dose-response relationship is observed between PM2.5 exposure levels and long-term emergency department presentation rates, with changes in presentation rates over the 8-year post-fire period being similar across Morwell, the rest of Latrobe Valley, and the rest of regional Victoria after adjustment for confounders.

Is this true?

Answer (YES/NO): NO